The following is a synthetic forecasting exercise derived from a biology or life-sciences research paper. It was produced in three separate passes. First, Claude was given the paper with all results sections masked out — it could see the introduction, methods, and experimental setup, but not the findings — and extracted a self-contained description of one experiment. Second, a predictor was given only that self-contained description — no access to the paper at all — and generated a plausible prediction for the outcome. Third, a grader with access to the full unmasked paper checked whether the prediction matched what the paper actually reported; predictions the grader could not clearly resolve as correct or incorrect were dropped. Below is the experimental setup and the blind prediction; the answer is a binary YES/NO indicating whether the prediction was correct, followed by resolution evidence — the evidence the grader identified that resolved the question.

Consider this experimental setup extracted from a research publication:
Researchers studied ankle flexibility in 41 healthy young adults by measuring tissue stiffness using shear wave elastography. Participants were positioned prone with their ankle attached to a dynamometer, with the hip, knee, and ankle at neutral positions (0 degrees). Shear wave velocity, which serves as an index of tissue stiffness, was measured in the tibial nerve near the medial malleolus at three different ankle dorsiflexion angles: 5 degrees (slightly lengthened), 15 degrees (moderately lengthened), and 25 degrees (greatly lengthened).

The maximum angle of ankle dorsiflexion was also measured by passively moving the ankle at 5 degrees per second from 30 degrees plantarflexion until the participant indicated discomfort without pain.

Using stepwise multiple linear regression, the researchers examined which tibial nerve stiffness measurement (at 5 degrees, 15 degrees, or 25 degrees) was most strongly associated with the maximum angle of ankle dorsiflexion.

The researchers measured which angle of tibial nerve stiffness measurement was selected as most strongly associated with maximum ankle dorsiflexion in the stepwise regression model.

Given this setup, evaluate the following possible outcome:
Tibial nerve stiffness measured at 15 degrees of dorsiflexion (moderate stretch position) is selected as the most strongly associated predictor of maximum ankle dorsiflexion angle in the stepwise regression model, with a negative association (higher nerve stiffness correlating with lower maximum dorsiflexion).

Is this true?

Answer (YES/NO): NO